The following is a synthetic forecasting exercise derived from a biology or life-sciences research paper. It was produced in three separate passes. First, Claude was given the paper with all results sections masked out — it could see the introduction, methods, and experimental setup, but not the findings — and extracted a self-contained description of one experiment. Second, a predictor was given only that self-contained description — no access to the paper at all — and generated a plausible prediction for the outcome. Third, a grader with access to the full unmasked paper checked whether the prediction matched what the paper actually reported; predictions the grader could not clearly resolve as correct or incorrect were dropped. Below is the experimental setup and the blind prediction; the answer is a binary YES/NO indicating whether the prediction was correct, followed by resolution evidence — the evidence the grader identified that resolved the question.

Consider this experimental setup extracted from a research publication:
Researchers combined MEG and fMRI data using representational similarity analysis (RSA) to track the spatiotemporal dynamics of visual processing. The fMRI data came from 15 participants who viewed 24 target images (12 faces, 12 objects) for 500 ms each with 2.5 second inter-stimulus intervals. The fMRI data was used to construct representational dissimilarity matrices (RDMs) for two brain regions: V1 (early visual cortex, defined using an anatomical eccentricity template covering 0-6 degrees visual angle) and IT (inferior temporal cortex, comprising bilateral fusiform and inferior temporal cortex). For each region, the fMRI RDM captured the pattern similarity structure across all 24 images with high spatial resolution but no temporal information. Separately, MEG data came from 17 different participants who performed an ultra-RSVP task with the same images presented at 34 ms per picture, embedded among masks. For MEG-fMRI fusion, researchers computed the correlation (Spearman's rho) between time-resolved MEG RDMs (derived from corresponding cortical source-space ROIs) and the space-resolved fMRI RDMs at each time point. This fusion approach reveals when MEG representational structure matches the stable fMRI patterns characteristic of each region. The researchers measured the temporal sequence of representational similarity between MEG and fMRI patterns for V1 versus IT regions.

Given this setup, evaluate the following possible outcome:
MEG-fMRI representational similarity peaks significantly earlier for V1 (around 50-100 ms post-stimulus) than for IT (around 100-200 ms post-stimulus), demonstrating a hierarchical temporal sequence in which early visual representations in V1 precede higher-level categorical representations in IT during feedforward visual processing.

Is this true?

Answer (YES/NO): YES